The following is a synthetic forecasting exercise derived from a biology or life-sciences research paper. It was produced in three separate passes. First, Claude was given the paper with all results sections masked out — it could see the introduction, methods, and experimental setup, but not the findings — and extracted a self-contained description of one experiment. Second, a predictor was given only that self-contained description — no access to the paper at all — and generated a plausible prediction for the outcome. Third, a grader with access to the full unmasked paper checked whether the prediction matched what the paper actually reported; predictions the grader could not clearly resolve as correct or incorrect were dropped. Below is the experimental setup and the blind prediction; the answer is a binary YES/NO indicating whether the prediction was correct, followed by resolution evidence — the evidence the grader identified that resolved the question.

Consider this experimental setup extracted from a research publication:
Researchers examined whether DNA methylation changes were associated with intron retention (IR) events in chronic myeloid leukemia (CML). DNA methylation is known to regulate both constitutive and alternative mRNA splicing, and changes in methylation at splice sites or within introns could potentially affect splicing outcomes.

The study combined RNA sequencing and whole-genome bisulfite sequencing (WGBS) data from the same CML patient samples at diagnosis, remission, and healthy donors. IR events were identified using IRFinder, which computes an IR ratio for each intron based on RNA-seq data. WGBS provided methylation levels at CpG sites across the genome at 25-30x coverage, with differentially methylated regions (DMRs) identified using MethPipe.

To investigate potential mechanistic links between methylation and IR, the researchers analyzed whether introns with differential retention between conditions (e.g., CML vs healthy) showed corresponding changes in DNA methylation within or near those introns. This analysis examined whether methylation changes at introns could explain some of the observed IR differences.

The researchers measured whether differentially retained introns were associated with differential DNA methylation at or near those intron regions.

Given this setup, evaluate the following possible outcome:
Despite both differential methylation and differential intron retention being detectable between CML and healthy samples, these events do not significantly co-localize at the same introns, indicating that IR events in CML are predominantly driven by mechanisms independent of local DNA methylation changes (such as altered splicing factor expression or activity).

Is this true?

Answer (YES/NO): NO